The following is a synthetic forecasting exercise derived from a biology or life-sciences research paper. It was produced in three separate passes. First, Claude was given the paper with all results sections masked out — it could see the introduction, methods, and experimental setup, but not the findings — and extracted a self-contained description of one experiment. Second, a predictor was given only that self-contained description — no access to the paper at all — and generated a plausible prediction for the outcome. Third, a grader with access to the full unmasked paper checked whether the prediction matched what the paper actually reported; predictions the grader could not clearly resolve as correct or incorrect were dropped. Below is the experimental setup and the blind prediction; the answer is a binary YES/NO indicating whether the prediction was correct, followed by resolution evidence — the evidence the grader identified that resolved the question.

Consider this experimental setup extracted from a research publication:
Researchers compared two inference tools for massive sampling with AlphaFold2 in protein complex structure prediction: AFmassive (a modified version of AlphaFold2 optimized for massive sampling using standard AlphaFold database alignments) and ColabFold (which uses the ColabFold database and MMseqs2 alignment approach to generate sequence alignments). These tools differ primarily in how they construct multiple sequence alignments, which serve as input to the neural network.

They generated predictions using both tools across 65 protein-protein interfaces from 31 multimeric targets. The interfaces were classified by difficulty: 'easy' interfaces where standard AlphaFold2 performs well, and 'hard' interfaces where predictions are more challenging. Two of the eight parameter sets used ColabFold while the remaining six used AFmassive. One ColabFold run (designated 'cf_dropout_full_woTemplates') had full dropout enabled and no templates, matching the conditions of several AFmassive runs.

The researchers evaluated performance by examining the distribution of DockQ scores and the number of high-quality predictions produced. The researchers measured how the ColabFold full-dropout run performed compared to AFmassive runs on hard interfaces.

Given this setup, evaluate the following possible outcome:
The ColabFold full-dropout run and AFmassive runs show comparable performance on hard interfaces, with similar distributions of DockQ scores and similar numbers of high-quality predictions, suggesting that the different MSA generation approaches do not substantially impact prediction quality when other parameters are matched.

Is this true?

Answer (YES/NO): NO